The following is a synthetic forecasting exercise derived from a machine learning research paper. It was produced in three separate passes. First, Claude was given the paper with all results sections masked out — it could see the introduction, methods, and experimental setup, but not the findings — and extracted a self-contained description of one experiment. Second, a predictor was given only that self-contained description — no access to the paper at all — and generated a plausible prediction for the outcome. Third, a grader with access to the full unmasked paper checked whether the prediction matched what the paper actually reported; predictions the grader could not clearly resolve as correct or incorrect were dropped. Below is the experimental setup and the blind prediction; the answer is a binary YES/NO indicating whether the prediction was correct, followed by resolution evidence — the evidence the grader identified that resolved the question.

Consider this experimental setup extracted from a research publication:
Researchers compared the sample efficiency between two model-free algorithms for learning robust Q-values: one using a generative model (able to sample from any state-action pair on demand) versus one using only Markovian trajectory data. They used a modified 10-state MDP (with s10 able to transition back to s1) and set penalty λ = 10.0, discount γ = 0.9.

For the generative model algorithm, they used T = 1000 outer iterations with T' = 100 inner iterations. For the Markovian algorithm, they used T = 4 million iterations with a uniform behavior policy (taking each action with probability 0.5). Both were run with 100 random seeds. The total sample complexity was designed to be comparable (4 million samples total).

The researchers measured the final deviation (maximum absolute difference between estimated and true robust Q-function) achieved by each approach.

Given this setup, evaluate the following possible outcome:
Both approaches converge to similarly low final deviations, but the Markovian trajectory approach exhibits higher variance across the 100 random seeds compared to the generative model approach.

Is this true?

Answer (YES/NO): NO